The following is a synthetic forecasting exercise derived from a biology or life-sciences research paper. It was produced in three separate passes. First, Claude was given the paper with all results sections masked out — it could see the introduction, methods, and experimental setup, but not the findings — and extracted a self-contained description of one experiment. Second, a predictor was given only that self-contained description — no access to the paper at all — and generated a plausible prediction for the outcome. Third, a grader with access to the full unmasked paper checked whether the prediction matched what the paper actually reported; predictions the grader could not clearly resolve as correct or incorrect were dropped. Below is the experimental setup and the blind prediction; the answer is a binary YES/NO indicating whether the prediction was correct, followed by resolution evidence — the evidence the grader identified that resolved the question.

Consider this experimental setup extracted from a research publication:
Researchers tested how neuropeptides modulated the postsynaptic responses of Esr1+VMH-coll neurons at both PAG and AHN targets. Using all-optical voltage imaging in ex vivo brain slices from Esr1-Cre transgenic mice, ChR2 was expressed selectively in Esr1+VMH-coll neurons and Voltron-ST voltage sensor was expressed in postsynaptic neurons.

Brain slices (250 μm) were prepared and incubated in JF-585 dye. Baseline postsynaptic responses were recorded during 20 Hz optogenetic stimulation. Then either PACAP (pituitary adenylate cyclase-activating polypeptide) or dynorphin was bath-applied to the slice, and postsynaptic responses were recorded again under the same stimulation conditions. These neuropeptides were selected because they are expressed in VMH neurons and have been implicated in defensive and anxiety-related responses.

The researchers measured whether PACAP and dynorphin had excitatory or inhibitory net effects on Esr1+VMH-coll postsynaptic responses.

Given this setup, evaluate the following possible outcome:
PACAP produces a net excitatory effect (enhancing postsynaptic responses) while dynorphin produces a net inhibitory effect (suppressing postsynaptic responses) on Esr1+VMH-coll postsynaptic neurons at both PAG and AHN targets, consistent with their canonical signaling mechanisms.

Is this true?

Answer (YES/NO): NO